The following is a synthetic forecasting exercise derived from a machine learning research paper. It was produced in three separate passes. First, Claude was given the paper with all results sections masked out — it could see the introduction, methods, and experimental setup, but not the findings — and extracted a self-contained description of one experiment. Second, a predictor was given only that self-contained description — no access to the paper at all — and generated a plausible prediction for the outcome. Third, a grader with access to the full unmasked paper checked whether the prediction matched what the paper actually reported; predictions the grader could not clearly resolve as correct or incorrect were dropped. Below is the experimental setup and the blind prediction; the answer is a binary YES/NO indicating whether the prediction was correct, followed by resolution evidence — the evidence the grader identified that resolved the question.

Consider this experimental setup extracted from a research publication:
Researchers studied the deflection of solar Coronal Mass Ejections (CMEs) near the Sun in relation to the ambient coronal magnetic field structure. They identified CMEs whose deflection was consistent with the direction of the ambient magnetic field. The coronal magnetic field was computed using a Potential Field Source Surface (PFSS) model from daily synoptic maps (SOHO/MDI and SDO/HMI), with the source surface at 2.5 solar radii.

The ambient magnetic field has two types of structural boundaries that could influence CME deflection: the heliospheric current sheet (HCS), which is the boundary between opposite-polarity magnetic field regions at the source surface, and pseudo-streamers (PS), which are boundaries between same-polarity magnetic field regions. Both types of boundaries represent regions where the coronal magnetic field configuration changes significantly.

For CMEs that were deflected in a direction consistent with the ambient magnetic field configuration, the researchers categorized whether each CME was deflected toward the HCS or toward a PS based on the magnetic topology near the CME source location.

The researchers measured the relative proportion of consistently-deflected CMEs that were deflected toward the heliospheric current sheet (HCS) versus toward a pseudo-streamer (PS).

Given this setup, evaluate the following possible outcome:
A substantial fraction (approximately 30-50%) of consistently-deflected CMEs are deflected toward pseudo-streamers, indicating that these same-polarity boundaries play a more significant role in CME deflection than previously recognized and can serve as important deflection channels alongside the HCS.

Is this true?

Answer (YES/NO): NO